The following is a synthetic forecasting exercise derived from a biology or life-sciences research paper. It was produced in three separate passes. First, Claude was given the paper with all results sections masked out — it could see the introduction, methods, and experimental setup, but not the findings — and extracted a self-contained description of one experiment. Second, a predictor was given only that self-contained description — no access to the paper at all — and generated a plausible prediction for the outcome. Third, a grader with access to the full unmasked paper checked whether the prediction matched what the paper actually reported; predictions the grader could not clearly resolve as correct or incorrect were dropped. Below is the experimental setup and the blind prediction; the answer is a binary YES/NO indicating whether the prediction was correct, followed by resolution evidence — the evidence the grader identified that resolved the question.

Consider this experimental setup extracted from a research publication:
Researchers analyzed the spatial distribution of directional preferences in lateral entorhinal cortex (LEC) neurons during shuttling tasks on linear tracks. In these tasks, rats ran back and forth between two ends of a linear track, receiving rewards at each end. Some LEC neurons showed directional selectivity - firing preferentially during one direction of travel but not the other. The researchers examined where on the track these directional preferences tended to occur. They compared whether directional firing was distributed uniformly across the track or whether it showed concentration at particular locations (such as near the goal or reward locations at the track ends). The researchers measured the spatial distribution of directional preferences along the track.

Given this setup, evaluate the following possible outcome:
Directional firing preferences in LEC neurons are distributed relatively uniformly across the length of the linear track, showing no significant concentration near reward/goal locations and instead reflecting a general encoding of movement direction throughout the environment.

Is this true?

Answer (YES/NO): NO